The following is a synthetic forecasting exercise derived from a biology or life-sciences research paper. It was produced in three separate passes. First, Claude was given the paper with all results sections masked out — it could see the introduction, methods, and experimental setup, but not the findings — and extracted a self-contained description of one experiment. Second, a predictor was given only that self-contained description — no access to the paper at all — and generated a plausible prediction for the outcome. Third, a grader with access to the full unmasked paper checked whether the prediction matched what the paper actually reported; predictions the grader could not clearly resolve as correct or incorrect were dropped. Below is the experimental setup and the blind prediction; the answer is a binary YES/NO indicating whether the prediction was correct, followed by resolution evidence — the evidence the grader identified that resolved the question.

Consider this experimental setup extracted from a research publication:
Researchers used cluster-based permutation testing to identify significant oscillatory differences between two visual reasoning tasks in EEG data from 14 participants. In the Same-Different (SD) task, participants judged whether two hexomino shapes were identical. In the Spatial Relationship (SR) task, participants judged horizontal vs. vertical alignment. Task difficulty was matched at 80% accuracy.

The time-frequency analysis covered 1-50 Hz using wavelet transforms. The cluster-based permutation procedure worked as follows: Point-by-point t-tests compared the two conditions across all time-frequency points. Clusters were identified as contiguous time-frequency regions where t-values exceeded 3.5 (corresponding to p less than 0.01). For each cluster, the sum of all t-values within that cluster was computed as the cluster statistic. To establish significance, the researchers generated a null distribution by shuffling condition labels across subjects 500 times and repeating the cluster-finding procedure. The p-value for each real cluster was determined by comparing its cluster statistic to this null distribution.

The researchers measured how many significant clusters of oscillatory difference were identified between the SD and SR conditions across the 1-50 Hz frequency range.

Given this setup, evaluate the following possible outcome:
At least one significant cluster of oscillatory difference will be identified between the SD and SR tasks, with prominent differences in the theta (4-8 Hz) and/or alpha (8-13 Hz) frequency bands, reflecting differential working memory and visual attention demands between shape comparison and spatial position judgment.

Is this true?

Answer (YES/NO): NO